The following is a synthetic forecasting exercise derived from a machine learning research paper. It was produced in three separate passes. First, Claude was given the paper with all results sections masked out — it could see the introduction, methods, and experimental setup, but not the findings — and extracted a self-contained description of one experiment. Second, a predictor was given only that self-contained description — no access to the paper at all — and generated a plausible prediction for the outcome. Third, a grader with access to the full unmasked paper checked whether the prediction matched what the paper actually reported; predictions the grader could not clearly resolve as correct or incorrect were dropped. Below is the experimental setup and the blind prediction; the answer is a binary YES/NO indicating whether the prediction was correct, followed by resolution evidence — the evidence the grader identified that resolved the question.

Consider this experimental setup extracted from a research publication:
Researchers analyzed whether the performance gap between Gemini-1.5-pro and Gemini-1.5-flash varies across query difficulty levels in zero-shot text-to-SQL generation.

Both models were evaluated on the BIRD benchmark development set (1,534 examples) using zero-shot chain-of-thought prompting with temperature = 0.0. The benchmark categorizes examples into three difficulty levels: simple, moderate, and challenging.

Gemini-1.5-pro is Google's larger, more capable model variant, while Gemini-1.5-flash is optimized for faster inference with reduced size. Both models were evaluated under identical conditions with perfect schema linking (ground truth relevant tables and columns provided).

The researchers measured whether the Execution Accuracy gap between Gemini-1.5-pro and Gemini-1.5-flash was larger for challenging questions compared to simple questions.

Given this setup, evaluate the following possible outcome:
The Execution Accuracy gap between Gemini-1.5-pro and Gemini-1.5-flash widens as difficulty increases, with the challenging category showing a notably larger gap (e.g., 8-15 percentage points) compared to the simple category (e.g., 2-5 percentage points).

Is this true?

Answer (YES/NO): NO